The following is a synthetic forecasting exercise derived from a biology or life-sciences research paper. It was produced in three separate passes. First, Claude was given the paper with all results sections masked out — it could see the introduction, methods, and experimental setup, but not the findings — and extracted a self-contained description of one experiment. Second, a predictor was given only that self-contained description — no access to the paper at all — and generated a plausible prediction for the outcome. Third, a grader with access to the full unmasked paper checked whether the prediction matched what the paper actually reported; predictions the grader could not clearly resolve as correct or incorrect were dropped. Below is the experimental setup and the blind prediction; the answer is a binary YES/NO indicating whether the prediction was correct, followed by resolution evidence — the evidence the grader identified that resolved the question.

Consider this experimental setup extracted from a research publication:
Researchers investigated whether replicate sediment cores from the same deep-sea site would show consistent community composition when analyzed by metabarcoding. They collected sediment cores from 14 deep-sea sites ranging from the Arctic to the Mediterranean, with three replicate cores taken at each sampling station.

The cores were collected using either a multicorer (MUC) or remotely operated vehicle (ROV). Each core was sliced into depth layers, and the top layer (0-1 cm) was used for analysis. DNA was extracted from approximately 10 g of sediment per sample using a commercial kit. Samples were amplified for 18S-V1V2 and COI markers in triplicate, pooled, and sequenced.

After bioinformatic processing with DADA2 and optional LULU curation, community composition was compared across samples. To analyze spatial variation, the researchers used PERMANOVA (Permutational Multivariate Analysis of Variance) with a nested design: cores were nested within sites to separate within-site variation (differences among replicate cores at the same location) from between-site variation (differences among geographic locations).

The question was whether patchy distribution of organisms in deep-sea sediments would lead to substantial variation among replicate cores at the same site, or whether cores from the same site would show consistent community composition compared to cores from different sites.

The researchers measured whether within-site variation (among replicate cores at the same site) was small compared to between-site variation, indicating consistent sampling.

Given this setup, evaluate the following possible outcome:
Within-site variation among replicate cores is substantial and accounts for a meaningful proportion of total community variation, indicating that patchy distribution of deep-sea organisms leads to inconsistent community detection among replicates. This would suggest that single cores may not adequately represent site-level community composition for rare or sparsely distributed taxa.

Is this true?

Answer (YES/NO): NO